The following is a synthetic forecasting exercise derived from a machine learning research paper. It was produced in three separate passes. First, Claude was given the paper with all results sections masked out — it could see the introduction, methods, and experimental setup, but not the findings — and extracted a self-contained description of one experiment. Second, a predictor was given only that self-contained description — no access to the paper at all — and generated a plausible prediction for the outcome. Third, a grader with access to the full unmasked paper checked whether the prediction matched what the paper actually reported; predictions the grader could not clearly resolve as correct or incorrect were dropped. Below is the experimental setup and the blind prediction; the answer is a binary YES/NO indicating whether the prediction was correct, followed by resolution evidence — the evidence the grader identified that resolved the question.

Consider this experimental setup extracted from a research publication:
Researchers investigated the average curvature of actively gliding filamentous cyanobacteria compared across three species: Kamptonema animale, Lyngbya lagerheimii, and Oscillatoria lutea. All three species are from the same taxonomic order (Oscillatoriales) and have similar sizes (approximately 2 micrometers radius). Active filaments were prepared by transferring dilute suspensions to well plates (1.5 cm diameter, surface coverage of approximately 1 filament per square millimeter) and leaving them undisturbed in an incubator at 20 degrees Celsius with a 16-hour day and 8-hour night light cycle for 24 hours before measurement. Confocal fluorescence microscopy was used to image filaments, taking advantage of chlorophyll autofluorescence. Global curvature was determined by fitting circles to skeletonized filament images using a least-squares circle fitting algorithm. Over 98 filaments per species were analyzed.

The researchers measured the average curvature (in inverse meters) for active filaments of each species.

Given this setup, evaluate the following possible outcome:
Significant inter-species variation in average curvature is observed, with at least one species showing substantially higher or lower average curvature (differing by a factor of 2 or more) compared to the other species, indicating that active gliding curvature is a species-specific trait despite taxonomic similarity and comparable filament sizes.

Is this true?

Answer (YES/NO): NO